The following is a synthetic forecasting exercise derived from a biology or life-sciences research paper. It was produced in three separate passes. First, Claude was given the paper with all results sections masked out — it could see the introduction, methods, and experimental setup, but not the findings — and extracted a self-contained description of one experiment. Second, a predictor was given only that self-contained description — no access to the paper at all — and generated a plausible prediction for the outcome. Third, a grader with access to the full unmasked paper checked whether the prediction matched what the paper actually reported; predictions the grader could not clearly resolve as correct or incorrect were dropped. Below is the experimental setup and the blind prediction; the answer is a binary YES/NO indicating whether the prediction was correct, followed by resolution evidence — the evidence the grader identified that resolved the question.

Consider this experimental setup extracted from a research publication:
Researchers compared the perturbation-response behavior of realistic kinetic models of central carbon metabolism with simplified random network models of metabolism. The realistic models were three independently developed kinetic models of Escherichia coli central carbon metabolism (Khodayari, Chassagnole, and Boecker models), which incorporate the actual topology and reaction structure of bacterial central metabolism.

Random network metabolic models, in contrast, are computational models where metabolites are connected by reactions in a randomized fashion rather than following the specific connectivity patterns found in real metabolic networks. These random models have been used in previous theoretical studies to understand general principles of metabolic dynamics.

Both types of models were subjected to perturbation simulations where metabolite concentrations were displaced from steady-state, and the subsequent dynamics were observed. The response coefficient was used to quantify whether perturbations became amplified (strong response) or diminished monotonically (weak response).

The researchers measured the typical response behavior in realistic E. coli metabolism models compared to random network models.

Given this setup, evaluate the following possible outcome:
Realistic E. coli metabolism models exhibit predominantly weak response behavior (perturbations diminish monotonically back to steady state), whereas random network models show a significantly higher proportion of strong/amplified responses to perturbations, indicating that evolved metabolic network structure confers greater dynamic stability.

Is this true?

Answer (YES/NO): NO